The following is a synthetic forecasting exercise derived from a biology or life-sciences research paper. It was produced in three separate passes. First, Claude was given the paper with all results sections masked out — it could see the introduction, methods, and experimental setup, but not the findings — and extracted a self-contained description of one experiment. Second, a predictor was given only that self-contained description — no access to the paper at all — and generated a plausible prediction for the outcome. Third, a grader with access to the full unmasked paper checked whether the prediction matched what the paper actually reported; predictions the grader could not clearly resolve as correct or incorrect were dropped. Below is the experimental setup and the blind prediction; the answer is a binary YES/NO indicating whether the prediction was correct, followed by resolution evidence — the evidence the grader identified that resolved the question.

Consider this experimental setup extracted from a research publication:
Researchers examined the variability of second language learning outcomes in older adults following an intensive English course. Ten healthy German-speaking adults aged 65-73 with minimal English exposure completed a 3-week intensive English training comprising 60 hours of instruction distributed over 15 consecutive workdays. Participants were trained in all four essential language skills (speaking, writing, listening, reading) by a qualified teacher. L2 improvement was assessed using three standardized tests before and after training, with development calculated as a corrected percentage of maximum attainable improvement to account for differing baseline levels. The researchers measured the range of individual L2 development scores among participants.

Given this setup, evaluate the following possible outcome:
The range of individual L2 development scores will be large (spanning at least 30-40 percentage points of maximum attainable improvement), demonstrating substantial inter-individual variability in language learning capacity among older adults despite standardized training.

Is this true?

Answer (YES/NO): YES